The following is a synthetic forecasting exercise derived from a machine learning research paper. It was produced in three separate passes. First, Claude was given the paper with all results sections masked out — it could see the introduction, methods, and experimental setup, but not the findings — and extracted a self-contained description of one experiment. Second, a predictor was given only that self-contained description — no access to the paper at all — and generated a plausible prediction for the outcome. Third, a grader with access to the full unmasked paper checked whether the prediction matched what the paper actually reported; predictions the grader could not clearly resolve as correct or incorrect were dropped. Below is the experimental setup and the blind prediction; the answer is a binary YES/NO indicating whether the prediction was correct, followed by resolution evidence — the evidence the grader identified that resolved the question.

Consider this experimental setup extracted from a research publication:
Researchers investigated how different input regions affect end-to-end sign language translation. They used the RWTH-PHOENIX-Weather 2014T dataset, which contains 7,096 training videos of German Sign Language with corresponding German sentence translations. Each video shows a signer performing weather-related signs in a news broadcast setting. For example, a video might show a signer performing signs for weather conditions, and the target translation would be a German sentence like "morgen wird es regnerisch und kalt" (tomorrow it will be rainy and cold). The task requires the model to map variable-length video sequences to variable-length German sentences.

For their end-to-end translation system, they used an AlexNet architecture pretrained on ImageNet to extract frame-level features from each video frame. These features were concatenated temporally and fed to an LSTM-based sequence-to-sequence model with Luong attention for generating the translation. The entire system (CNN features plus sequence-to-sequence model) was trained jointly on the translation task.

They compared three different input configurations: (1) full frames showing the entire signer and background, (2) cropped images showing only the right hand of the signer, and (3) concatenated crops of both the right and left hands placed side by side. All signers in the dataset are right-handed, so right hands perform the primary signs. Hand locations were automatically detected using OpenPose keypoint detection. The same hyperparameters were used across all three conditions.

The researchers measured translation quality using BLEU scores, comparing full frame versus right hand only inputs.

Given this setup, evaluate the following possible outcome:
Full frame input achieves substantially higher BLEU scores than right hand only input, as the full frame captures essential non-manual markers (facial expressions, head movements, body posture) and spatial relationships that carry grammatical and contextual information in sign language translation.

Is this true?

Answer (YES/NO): NO